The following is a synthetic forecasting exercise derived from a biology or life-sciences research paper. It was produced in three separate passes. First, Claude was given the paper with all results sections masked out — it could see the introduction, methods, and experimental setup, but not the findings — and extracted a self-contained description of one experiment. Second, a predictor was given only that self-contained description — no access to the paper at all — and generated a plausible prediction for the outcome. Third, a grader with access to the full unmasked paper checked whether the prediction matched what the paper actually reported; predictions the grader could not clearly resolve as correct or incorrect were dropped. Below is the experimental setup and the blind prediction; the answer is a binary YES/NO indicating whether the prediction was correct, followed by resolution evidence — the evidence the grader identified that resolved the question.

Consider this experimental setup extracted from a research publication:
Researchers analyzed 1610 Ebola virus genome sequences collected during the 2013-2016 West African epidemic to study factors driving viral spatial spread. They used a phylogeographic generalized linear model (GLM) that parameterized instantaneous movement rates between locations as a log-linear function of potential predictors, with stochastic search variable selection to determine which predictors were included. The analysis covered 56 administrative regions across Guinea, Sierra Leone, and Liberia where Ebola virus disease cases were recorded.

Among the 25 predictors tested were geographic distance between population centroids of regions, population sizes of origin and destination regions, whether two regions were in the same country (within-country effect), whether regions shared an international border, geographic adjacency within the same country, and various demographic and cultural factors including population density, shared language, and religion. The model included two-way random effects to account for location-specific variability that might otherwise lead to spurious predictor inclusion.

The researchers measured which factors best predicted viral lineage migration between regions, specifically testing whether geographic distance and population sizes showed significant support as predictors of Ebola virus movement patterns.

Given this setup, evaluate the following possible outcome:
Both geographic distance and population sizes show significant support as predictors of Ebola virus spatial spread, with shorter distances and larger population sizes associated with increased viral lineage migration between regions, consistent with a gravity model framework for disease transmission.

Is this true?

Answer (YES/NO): YES